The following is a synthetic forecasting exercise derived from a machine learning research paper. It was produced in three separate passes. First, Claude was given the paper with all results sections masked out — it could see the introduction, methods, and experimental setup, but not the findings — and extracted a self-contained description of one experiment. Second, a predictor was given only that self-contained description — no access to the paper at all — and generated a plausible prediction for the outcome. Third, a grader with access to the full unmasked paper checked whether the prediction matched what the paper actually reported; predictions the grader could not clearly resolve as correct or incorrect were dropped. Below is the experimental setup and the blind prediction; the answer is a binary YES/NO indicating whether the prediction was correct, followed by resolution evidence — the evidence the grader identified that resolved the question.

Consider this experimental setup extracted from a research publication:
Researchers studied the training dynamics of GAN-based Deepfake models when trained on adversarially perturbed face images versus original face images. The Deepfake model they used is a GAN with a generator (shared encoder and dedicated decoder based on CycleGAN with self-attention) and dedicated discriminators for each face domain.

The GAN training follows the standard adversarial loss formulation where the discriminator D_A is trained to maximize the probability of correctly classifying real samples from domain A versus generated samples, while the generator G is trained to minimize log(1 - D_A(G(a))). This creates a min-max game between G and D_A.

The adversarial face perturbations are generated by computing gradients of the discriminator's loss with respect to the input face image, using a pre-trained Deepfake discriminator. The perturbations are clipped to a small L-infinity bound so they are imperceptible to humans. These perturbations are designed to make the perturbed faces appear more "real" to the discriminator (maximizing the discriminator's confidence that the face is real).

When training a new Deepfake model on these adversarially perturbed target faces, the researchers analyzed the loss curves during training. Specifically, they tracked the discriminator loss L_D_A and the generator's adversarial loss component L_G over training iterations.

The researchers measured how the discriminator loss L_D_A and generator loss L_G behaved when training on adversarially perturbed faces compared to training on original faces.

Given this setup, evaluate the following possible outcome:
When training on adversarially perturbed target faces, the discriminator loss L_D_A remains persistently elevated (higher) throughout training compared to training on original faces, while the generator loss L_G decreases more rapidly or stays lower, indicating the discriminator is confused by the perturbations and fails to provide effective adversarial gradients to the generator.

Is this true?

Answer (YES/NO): NO